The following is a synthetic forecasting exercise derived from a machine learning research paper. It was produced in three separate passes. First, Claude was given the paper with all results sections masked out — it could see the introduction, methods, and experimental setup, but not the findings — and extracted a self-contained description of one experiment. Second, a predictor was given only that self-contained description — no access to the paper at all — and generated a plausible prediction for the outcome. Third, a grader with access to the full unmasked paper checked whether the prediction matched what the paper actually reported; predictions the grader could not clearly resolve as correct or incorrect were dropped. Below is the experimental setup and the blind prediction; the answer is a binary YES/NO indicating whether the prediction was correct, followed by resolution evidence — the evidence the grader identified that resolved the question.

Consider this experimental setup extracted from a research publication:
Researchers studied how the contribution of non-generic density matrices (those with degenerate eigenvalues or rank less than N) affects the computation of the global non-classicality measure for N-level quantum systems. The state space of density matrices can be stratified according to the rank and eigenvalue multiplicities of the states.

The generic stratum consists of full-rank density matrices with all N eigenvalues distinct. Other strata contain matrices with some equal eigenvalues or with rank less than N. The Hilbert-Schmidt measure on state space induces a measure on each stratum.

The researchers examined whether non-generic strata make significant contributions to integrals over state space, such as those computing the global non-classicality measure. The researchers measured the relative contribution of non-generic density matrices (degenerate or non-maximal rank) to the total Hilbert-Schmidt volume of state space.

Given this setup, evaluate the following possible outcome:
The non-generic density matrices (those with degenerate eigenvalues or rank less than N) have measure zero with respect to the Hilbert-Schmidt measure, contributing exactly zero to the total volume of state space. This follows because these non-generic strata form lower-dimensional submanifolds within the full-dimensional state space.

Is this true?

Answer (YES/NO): YES